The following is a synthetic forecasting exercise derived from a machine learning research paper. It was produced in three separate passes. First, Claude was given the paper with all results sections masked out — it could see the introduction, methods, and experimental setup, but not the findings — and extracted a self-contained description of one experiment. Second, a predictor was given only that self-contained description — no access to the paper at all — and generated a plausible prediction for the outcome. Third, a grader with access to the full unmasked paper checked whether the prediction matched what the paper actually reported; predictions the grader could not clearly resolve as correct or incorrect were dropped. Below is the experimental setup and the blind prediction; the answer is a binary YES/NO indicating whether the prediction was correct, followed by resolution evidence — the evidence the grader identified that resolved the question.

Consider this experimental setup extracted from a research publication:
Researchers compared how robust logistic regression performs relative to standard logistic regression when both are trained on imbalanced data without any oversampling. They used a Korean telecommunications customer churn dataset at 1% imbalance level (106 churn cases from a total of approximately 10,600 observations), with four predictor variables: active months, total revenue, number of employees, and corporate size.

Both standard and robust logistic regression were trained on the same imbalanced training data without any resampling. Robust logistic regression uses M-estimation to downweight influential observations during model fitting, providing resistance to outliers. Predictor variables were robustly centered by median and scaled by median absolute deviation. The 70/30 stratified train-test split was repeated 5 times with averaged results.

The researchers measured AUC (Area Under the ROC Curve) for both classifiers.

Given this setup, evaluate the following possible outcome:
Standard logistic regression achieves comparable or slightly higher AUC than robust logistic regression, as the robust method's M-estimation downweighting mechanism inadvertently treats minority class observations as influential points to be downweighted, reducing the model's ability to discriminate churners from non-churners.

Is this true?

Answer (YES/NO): YES